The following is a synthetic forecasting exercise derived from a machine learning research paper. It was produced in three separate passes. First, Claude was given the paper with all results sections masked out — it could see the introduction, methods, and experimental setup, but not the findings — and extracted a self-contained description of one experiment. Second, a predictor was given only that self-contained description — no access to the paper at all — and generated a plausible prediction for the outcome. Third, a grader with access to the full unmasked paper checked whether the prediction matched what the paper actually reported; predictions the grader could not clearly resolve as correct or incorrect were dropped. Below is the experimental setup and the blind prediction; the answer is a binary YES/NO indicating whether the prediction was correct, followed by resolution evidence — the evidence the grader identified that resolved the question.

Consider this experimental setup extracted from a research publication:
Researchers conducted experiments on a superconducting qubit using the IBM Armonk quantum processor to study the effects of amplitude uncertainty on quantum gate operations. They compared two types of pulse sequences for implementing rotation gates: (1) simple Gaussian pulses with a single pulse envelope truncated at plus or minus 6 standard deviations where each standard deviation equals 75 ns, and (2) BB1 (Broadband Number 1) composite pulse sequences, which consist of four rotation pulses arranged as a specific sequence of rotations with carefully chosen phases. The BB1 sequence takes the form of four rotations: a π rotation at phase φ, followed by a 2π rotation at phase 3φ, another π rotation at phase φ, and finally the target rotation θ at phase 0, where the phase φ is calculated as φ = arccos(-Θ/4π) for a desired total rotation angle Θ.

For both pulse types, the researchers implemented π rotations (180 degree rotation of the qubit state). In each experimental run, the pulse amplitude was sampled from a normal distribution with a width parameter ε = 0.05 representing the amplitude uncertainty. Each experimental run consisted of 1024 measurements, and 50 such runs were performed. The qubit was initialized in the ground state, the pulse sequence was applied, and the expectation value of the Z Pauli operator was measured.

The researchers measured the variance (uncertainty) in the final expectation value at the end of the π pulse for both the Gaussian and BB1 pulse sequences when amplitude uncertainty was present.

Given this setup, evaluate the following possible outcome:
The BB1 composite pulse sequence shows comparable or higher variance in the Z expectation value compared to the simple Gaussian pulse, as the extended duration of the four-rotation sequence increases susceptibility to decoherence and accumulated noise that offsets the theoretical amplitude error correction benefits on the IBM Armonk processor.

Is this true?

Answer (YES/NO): NO